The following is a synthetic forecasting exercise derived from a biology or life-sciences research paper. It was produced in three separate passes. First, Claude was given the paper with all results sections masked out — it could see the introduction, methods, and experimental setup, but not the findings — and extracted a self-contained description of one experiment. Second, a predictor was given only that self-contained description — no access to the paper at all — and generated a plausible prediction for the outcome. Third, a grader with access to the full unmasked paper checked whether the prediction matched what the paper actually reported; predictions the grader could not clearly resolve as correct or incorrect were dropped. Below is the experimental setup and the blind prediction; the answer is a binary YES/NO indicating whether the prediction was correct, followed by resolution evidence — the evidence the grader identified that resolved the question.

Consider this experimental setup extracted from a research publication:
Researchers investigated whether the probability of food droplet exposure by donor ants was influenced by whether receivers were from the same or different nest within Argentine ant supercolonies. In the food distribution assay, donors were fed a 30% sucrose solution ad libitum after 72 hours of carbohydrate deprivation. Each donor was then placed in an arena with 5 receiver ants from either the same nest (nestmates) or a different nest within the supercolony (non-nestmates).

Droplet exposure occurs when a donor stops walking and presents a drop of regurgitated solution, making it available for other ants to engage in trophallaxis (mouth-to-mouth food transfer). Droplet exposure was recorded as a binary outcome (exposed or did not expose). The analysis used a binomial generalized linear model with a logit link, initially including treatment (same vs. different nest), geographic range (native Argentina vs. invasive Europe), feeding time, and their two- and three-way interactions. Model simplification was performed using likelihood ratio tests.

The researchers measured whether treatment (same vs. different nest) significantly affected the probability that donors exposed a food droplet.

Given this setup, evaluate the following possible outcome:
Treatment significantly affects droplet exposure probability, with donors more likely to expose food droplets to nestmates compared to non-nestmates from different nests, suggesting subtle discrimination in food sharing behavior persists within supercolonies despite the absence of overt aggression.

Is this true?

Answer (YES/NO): NO